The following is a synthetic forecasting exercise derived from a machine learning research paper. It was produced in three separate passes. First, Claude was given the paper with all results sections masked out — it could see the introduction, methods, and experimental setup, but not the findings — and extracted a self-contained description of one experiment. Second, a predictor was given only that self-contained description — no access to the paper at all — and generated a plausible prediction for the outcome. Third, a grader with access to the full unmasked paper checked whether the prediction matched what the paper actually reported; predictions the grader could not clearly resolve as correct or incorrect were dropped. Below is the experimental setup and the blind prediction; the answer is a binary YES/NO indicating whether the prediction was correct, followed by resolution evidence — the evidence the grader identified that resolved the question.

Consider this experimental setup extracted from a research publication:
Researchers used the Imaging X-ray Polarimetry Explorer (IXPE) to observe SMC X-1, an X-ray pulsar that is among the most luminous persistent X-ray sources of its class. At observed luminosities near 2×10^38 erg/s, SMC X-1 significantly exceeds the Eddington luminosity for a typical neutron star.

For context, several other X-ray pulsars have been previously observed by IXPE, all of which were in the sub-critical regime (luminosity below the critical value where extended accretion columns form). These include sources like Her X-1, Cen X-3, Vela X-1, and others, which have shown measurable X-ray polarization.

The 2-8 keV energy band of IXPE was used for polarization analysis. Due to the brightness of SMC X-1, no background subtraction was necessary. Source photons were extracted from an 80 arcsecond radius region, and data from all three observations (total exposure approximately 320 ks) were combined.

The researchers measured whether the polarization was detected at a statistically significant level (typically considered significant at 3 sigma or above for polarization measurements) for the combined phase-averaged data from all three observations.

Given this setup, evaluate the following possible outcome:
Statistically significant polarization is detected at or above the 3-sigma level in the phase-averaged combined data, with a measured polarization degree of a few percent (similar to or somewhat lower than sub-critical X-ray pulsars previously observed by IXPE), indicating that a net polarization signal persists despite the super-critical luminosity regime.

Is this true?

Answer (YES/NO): YES